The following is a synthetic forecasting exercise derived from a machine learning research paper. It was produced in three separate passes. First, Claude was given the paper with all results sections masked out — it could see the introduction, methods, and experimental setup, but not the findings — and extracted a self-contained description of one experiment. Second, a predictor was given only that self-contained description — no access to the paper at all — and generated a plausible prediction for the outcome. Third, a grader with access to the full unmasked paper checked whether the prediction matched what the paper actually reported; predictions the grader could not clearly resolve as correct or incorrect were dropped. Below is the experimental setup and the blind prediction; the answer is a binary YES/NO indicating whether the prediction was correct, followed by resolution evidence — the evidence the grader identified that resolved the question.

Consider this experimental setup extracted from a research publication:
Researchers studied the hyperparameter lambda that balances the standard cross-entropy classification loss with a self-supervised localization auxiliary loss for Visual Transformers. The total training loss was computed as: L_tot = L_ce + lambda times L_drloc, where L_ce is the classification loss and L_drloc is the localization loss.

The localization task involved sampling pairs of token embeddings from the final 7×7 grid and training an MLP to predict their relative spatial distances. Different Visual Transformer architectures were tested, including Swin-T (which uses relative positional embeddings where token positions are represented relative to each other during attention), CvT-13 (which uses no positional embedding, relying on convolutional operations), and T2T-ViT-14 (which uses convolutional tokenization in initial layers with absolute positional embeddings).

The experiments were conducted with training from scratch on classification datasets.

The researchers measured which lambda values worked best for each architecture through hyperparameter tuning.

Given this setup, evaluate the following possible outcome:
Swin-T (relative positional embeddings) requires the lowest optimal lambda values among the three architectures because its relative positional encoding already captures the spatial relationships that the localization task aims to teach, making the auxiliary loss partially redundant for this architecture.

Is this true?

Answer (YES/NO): NO